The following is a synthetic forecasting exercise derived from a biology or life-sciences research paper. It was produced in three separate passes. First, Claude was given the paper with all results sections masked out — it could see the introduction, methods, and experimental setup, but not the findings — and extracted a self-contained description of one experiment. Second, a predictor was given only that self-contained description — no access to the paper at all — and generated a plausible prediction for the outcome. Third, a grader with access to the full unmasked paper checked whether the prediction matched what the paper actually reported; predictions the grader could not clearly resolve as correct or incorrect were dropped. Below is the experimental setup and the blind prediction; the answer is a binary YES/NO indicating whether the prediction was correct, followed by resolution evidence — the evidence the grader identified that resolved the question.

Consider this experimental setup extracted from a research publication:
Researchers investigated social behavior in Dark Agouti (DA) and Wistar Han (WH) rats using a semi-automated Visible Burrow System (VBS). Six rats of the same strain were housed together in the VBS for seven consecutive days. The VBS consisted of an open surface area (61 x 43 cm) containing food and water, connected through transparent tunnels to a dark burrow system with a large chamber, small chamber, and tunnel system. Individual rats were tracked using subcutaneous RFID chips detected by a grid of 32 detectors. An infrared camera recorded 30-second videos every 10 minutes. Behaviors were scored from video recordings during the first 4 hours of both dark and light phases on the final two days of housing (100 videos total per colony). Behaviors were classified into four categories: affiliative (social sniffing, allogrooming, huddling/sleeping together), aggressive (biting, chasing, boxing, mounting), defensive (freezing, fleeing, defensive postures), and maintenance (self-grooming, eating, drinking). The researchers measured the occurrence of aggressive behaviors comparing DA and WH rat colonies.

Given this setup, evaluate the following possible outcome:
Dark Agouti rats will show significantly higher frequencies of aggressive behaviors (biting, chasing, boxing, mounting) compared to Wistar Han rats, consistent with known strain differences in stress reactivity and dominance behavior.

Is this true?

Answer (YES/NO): NO